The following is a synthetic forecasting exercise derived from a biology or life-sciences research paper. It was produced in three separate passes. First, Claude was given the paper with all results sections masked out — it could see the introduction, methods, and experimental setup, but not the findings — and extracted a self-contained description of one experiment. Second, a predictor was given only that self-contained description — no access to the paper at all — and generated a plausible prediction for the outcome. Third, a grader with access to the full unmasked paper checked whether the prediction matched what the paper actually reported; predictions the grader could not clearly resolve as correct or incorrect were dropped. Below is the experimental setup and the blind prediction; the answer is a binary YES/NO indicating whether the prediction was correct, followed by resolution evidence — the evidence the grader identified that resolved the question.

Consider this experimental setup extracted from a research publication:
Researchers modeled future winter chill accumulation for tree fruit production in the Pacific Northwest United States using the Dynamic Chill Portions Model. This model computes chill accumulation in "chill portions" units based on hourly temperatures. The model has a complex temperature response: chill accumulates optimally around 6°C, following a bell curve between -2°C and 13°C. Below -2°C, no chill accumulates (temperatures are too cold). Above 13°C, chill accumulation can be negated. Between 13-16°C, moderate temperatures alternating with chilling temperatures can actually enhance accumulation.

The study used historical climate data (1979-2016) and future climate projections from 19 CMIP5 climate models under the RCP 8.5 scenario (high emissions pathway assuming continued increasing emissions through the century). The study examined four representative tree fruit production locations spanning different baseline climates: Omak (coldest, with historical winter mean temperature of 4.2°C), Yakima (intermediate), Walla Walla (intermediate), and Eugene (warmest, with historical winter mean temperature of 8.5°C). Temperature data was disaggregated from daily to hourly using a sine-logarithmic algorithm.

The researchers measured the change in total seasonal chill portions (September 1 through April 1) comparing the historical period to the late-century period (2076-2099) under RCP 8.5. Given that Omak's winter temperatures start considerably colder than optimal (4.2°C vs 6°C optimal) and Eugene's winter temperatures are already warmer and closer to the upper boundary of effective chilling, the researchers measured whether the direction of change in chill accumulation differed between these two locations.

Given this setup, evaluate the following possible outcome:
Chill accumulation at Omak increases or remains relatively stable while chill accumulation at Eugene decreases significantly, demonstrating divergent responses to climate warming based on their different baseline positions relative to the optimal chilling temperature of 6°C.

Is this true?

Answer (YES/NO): YES